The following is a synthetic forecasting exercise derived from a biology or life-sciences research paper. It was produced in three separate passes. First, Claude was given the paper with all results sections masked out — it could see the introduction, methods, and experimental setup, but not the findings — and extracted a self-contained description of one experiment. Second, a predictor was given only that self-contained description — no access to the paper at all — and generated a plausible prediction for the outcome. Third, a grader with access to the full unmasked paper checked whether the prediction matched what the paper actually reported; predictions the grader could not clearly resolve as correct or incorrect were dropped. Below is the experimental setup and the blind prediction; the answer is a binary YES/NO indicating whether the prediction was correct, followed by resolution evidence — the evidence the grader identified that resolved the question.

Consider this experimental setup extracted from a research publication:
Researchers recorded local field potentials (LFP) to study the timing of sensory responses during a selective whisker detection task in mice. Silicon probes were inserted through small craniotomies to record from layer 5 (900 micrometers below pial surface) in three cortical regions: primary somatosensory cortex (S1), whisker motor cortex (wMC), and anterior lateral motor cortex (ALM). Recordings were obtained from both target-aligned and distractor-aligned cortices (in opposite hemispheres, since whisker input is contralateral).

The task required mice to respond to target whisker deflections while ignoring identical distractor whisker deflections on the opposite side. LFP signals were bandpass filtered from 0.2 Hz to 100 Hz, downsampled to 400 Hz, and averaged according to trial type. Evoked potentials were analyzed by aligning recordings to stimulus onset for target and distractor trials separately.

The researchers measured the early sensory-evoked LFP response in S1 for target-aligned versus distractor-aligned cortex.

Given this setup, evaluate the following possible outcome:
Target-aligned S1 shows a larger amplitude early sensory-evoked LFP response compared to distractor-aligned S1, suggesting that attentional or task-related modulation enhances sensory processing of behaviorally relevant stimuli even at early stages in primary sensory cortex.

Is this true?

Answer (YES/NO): NO